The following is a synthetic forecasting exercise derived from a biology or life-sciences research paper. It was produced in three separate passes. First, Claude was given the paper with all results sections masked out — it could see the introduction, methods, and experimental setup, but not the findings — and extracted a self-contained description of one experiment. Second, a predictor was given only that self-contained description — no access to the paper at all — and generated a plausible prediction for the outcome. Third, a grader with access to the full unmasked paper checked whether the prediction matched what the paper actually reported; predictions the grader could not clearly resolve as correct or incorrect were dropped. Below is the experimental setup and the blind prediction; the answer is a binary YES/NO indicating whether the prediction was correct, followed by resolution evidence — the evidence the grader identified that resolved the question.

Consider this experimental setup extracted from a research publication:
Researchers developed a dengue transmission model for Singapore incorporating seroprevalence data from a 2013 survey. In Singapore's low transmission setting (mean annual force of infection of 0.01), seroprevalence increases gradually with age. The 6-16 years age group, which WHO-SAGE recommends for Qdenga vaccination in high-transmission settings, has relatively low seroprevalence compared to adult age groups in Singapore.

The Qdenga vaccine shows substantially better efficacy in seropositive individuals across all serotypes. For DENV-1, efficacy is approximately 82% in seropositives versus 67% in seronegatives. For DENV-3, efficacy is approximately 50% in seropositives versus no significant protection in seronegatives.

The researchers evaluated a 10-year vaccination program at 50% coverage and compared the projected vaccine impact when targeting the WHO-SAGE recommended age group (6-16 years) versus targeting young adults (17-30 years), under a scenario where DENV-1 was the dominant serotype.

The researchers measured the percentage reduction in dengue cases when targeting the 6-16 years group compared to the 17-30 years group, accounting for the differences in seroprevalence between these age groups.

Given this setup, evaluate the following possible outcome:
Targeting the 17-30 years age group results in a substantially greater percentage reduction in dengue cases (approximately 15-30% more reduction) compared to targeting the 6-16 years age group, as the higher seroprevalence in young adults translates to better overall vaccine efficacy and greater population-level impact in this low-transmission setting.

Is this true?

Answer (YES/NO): NO